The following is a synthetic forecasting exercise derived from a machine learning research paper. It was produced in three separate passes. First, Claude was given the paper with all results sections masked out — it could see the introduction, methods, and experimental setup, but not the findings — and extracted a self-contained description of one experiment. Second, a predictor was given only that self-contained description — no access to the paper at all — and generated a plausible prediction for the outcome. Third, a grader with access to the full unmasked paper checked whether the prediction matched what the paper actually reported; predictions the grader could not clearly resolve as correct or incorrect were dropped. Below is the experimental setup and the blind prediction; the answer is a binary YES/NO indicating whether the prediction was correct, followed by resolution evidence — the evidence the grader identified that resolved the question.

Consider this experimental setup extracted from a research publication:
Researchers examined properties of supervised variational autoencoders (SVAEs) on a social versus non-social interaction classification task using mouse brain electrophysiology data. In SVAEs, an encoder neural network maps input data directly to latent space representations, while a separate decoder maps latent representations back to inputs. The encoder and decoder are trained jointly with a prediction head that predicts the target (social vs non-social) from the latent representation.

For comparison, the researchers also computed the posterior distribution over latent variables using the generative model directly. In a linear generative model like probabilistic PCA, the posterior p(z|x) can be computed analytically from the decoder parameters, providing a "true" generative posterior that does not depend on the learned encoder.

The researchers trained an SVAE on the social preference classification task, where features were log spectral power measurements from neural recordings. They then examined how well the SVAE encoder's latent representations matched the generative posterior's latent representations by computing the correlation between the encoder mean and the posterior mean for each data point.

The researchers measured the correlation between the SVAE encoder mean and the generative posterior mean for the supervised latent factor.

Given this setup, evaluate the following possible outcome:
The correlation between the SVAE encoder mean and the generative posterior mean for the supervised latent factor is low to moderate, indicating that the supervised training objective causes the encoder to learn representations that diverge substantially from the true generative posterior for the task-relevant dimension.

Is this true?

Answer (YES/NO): YES